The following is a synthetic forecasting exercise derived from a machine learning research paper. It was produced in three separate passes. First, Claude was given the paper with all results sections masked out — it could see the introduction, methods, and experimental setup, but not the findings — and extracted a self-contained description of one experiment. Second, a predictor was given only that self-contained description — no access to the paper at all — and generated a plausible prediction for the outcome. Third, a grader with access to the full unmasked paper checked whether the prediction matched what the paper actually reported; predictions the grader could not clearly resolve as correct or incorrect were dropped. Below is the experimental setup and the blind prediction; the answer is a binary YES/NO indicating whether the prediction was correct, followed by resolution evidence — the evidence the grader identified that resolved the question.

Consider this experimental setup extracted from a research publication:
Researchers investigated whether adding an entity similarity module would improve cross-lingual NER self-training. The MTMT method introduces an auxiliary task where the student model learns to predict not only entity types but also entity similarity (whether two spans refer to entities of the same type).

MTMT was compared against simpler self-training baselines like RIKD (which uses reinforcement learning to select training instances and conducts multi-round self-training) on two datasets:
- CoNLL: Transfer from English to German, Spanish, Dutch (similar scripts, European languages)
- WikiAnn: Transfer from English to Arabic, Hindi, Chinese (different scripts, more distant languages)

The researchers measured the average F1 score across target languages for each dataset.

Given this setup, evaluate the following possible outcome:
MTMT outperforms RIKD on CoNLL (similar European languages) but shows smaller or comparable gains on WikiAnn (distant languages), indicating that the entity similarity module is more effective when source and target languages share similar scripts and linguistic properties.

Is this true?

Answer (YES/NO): NO